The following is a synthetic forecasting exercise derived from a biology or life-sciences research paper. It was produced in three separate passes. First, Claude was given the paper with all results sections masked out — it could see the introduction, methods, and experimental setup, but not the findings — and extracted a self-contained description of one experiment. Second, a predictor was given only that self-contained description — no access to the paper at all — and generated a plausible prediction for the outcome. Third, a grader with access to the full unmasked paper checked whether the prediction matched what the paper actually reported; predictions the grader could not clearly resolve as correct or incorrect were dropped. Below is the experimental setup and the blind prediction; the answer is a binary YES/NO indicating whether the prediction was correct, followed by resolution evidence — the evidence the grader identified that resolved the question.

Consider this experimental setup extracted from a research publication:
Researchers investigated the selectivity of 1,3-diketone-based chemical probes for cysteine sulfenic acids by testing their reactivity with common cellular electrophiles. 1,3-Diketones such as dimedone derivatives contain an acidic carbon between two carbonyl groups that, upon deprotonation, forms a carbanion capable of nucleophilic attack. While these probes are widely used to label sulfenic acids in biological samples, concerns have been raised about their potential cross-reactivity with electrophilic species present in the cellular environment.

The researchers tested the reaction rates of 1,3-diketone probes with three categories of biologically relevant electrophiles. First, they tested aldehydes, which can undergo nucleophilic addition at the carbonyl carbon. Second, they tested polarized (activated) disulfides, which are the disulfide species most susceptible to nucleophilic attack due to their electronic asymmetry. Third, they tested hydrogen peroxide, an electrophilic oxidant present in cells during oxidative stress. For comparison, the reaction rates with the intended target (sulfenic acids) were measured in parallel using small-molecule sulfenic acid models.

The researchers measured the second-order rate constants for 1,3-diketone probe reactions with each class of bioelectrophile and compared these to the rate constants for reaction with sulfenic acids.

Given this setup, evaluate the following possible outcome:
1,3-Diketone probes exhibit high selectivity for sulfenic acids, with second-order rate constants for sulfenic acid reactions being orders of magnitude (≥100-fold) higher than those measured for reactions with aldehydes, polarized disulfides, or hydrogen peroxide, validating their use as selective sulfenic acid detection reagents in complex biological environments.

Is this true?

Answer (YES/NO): YES